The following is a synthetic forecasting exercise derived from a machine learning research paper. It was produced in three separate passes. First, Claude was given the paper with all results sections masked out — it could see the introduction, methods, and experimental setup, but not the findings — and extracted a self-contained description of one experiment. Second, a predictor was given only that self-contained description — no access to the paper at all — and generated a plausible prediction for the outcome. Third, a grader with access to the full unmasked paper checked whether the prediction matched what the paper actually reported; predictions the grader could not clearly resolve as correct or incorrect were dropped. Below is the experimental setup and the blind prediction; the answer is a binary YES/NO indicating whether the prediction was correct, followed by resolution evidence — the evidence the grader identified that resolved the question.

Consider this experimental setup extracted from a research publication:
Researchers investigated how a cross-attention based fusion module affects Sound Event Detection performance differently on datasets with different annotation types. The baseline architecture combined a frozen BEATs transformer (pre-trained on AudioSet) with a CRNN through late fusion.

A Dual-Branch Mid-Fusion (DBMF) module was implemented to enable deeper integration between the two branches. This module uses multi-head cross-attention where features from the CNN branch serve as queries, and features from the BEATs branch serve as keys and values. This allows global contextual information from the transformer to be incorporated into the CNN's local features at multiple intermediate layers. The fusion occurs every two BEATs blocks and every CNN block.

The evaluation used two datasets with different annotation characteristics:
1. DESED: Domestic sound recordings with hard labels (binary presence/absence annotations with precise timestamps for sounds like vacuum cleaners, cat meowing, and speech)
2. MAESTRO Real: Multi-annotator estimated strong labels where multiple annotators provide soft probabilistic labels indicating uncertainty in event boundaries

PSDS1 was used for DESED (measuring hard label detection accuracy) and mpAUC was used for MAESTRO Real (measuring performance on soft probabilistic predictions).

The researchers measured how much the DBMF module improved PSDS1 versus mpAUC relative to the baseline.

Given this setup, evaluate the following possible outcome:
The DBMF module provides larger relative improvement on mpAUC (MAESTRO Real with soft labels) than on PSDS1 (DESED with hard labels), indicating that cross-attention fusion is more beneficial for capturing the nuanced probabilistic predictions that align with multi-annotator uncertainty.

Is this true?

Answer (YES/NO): YES